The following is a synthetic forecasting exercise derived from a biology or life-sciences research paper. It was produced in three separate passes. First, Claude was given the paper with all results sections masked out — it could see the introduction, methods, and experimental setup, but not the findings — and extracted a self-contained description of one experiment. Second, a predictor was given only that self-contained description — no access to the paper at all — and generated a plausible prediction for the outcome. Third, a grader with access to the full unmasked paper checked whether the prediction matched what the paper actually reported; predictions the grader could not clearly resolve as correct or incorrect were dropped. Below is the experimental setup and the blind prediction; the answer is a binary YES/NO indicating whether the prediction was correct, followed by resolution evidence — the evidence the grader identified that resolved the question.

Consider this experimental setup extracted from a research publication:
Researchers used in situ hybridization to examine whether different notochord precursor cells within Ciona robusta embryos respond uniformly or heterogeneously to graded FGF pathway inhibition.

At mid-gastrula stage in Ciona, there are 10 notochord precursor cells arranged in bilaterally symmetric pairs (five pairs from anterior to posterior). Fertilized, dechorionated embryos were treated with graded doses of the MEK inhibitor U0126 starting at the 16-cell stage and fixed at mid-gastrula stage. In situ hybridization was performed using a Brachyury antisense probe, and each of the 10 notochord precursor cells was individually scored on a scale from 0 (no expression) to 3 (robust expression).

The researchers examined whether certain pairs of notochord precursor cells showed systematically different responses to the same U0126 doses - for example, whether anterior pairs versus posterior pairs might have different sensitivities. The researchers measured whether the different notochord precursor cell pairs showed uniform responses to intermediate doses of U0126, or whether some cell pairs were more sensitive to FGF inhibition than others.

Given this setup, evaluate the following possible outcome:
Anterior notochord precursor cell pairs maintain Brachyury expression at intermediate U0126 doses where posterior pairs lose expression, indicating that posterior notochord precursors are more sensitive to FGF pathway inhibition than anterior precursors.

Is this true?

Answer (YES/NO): NO